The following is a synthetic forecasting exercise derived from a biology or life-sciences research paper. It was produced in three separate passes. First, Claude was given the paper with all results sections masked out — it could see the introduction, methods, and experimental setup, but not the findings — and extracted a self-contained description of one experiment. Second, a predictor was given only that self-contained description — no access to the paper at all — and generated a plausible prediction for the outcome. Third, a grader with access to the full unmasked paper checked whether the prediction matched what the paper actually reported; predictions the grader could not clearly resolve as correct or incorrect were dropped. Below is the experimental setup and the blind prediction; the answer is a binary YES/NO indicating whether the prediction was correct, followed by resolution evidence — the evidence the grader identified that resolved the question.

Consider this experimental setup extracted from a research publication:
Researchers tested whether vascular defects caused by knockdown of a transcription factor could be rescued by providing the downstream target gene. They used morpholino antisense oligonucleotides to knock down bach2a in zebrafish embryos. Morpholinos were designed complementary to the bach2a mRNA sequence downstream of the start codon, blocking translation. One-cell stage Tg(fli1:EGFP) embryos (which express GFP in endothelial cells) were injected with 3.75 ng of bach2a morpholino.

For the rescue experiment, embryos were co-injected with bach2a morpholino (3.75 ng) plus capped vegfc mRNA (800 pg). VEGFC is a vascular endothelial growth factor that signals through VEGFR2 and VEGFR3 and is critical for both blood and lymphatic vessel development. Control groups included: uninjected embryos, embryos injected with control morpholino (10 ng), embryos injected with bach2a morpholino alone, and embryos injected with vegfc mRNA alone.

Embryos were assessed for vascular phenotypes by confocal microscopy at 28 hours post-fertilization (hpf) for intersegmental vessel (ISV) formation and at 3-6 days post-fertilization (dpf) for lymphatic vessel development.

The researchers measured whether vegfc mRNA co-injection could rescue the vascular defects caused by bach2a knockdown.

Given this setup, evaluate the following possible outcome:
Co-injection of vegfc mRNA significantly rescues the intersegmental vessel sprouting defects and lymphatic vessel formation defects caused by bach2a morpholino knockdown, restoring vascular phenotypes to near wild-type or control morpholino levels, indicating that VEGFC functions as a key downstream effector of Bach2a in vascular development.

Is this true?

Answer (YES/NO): NO